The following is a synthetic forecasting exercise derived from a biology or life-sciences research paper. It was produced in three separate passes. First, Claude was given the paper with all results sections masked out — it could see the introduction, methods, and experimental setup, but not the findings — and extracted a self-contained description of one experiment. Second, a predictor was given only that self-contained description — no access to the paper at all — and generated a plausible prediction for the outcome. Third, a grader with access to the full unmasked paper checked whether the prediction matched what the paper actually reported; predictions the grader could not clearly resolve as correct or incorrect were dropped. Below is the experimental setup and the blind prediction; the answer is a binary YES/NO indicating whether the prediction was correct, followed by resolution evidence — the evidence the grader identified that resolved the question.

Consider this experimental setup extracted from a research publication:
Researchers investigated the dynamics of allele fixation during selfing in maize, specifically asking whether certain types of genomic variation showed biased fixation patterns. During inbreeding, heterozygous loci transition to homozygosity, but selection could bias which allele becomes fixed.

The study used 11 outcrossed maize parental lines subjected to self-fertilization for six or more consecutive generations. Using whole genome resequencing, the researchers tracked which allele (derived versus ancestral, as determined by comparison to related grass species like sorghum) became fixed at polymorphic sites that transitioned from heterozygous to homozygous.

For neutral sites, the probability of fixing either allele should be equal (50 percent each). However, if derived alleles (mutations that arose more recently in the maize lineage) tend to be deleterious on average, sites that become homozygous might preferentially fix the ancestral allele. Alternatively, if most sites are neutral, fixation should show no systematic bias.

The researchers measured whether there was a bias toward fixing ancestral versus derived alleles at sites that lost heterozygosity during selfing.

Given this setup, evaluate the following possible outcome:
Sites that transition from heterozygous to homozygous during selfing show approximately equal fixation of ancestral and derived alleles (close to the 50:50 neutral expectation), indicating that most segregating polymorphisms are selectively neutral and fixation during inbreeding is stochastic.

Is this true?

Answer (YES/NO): NO